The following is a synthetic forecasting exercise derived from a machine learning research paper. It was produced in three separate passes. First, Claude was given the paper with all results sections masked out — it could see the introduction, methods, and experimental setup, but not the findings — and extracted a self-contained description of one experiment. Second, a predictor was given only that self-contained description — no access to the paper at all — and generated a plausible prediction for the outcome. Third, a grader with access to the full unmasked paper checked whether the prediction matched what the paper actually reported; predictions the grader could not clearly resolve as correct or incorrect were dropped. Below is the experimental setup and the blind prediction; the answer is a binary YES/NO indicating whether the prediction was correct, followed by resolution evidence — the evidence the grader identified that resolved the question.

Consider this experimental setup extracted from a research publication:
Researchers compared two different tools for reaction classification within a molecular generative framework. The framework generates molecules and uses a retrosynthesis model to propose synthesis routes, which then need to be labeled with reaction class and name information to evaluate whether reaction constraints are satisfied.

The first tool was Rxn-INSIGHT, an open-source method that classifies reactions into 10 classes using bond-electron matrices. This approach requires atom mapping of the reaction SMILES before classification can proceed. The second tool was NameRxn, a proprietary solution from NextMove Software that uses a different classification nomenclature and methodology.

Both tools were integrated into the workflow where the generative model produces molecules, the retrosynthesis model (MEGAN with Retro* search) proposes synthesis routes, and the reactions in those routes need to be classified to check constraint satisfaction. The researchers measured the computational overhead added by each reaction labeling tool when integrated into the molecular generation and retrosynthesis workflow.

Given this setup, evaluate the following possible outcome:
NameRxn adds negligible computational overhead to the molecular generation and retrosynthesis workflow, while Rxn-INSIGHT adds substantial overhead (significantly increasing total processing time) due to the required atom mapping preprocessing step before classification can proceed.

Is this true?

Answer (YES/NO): YES